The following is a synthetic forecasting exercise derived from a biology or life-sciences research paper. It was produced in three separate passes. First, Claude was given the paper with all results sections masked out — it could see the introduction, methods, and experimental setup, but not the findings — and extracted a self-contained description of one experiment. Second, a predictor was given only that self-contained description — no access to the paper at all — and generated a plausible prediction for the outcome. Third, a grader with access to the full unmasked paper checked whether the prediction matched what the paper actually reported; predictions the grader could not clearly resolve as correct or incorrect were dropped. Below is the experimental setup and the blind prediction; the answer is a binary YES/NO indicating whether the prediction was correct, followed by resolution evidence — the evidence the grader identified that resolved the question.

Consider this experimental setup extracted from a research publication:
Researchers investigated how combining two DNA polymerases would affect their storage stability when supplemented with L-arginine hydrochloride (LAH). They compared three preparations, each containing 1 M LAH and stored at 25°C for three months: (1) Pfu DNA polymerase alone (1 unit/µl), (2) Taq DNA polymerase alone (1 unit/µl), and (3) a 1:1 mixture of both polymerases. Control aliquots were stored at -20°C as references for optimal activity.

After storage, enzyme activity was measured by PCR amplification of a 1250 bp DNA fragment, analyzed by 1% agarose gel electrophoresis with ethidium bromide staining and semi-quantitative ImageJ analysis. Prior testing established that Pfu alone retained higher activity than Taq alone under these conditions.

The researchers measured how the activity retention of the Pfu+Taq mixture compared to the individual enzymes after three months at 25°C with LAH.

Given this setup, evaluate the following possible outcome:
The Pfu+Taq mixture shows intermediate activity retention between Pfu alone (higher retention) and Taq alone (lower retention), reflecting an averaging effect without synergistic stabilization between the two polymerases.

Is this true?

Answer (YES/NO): YES